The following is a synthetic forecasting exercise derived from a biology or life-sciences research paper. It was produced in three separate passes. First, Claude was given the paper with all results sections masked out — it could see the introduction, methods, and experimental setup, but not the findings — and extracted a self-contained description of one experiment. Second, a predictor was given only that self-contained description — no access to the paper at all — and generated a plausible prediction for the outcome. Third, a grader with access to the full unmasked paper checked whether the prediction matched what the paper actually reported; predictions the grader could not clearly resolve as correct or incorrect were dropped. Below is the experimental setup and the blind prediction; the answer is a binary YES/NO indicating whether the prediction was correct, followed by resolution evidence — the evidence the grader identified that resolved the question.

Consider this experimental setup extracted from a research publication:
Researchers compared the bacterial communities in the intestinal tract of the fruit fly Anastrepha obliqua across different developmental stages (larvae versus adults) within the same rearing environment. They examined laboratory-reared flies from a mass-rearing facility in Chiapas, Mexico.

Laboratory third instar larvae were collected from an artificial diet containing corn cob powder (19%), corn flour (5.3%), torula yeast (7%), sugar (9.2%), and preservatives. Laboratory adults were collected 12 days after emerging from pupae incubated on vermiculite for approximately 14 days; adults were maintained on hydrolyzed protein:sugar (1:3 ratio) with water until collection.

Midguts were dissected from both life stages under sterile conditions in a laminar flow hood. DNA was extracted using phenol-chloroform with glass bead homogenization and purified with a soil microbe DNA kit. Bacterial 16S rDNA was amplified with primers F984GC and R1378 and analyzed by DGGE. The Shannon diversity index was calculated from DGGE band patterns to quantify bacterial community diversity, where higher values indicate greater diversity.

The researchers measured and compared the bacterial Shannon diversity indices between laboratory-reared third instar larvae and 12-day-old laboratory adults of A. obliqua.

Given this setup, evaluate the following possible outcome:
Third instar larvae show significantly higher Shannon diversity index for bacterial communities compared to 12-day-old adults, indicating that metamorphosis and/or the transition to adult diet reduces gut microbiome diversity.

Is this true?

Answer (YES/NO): NO